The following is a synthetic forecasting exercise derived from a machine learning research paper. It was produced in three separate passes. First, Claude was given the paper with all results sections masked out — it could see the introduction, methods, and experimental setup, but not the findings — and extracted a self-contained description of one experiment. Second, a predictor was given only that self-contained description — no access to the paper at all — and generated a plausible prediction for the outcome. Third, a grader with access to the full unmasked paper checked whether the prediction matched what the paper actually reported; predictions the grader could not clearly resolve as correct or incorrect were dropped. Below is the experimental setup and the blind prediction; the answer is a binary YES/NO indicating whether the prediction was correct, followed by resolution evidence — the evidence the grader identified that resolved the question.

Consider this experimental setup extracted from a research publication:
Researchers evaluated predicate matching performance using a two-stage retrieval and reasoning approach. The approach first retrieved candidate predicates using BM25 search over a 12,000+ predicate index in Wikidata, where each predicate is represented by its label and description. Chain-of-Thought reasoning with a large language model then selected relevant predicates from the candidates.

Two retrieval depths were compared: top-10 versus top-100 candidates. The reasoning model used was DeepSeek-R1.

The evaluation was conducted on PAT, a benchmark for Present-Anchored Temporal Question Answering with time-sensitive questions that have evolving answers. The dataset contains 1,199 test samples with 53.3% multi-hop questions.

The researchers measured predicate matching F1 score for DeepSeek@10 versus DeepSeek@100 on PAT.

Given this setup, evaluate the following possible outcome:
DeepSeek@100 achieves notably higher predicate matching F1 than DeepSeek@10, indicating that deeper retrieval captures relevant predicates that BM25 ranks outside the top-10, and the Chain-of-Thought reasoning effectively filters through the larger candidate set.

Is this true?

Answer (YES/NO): NO